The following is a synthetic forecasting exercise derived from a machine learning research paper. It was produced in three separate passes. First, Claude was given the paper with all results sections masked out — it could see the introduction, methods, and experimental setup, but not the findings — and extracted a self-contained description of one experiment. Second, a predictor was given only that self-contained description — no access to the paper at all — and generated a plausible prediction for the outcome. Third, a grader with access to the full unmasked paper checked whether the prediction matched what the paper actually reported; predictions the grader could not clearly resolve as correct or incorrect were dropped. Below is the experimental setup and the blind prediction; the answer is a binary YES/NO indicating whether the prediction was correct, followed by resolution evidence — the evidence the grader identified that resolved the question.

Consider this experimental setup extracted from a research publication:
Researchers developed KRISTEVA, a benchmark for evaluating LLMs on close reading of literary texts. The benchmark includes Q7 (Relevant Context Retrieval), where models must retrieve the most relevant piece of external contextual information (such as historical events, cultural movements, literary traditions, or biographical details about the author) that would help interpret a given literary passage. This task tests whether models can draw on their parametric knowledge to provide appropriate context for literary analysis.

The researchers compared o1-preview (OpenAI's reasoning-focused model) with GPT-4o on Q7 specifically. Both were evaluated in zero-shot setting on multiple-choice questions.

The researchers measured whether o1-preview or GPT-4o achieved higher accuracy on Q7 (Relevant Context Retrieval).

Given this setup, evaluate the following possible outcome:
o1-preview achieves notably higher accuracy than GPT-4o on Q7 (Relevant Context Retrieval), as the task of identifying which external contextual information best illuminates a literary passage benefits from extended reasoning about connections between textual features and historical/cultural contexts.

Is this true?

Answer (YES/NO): NO